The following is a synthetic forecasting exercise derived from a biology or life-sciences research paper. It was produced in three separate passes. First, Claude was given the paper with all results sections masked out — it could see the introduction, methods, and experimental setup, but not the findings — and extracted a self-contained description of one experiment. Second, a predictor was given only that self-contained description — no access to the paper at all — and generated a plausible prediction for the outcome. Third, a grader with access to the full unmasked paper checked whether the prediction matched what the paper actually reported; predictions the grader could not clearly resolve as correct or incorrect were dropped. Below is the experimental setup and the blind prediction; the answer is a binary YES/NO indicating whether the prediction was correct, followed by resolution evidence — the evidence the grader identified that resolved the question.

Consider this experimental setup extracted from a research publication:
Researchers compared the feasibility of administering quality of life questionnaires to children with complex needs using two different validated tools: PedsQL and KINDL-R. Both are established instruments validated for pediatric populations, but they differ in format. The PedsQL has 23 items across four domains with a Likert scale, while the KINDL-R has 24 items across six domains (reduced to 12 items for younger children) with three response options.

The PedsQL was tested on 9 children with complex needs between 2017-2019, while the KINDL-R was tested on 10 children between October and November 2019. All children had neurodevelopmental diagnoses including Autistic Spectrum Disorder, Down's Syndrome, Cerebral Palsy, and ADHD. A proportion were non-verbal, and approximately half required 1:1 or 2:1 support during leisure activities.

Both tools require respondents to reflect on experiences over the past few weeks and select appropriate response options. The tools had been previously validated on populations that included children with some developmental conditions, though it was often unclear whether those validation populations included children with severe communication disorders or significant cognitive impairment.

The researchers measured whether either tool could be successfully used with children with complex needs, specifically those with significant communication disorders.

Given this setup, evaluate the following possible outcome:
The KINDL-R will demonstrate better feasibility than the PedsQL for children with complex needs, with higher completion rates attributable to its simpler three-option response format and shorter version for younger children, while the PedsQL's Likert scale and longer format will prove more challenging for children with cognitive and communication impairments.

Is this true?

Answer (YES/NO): NO